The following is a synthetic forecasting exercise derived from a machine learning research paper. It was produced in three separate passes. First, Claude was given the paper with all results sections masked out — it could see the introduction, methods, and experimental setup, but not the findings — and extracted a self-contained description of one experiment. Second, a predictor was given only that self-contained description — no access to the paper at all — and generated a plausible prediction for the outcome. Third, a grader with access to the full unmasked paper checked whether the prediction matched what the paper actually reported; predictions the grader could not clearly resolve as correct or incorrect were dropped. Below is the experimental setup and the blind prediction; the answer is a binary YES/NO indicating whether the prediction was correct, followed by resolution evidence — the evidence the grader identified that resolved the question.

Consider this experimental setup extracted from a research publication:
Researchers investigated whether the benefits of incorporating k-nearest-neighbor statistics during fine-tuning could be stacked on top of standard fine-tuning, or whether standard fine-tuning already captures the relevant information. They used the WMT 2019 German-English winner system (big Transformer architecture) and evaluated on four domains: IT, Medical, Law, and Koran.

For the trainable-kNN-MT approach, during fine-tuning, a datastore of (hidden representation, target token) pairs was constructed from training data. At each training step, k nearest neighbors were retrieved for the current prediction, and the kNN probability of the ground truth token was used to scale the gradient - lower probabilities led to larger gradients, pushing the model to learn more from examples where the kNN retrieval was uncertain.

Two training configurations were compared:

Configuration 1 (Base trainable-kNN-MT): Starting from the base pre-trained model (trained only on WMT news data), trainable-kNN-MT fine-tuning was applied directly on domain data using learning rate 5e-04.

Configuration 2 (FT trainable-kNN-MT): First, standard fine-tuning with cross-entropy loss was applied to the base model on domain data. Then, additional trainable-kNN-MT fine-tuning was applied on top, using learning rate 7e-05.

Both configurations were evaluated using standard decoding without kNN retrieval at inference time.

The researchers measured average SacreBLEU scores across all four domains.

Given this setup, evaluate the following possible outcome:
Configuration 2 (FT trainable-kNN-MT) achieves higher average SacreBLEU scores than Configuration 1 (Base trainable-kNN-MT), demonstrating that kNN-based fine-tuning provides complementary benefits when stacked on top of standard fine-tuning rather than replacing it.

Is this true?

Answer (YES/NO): YES